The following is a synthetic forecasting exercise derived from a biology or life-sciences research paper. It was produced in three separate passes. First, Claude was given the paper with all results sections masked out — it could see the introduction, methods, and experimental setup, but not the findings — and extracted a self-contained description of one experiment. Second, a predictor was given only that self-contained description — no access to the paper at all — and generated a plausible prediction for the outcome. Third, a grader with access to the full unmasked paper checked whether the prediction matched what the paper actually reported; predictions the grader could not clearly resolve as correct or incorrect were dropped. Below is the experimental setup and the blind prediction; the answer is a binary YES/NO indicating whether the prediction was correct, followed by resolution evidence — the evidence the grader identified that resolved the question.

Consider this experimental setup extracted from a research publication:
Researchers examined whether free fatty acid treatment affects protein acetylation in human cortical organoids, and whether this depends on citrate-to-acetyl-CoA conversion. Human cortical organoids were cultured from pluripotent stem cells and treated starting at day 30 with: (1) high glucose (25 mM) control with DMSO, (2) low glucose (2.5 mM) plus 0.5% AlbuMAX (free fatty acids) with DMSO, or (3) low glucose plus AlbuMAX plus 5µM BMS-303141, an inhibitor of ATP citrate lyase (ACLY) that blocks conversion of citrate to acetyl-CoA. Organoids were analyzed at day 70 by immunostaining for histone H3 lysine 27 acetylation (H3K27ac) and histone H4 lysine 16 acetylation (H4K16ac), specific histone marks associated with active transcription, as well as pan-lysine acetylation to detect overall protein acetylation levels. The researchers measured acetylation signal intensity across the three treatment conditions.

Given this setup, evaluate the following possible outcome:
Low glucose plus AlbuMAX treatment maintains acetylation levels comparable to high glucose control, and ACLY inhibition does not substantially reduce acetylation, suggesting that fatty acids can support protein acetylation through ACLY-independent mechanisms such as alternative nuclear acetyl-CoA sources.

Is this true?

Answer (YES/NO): NO